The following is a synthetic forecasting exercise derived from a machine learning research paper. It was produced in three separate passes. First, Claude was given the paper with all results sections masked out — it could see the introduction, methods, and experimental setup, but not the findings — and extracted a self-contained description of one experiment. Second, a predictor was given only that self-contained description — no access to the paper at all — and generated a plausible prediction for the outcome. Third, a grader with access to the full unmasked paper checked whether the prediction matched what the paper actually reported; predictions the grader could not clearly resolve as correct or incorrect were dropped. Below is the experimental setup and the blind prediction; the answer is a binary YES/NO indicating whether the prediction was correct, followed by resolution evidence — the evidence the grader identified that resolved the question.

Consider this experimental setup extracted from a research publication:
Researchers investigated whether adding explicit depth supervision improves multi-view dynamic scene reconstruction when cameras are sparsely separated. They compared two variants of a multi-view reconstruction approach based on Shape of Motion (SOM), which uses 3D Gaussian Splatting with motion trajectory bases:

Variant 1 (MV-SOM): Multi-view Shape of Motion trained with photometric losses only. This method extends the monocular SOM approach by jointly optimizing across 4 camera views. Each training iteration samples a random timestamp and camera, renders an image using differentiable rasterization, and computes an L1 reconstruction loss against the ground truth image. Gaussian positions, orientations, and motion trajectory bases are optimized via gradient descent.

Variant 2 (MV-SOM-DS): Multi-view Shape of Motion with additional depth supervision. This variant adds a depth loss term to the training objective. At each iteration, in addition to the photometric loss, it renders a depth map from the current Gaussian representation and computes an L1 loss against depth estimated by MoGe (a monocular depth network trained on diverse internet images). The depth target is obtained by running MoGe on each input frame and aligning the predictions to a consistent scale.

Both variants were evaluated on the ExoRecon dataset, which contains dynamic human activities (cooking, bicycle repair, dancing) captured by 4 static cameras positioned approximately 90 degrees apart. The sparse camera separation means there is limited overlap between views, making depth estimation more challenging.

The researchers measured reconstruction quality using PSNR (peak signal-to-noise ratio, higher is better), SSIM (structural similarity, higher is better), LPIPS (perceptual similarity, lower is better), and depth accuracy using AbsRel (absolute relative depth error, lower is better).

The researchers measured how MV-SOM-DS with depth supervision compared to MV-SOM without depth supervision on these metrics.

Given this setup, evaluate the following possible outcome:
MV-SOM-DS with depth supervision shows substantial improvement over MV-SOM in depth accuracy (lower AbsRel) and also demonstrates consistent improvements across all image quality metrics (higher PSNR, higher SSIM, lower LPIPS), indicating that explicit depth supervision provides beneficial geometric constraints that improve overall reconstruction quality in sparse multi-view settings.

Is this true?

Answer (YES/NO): YES